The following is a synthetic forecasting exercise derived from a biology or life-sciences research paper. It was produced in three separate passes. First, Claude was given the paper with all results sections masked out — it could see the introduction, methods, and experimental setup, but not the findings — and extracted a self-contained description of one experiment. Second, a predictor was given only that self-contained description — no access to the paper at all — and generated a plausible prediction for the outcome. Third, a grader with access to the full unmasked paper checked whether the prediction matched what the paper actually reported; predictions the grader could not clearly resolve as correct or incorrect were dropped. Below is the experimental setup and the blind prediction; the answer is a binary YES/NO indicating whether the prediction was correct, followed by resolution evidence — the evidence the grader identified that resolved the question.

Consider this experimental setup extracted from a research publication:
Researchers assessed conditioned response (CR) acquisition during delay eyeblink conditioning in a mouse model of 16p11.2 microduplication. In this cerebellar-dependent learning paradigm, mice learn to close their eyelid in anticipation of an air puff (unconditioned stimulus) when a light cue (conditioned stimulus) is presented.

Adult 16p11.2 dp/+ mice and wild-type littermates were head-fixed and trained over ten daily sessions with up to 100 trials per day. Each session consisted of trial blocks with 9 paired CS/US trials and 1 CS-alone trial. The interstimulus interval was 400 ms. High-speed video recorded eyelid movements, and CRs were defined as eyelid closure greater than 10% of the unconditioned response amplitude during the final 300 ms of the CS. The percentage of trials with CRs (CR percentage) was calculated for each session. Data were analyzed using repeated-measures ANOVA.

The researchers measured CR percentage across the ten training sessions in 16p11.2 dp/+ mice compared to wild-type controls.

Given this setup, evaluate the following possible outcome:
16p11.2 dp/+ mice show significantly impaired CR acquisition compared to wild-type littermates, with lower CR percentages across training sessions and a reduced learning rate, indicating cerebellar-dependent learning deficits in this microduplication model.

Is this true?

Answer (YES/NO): NO